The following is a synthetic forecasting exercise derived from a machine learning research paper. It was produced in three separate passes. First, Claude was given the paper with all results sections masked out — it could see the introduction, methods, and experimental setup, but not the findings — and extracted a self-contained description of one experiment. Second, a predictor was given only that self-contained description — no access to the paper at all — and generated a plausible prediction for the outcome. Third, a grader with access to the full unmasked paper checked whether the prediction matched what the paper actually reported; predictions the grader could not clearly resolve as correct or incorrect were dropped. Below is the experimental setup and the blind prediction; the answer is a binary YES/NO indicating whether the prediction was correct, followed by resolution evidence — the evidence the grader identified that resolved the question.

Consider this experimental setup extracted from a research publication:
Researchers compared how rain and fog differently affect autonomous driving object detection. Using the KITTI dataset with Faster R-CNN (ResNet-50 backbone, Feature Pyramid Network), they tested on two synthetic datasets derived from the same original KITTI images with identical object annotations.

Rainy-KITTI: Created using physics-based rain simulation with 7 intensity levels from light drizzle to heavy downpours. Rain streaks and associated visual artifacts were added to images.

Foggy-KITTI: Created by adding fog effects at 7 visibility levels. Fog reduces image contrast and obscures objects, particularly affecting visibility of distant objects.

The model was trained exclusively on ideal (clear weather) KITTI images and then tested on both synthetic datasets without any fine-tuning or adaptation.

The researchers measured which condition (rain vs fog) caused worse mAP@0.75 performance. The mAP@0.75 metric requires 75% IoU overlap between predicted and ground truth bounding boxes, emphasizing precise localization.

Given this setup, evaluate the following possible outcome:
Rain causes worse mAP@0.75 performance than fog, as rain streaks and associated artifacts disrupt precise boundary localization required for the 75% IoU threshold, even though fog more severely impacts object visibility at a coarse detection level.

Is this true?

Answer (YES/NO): NO